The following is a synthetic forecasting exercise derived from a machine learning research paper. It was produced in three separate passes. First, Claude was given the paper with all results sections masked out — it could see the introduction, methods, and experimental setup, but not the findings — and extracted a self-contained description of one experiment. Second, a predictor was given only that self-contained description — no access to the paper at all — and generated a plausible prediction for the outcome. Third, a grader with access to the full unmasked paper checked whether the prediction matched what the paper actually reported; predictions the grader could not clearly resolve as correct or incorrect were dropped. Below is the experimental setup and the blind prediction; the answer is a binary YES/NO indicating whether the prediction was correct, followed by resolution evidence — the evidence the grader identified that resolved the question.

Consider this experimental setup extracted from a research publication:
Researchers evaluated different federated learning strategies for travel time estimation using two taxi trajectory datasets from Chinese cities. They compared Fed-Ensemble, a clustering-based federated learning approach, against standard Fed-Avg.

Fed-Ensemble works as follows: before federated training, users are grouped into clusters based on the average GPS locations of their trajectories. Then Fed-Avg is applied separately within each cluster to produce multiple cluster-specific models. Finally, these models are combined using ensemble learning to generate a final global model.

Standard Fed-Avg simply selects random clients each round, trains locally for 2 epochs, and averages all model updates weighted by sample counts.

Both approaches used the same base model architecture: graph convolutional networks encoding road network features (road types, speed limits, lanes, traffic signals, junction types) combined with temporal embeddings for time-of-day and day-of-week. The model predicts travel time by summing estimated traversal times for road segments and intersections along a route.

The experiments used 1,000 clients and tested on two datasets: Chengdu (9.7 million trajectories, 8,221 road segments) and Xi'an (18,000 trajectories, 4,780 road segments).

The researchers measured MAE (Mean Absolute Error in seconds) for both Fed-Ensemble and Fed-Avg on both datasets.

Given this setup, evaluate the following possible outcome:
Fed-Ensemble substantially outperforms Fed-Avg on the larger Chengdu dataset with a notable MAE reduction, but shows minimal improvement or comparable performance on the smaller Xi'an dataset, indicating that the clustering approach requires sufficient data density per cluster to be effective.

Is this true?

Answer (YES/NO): NO